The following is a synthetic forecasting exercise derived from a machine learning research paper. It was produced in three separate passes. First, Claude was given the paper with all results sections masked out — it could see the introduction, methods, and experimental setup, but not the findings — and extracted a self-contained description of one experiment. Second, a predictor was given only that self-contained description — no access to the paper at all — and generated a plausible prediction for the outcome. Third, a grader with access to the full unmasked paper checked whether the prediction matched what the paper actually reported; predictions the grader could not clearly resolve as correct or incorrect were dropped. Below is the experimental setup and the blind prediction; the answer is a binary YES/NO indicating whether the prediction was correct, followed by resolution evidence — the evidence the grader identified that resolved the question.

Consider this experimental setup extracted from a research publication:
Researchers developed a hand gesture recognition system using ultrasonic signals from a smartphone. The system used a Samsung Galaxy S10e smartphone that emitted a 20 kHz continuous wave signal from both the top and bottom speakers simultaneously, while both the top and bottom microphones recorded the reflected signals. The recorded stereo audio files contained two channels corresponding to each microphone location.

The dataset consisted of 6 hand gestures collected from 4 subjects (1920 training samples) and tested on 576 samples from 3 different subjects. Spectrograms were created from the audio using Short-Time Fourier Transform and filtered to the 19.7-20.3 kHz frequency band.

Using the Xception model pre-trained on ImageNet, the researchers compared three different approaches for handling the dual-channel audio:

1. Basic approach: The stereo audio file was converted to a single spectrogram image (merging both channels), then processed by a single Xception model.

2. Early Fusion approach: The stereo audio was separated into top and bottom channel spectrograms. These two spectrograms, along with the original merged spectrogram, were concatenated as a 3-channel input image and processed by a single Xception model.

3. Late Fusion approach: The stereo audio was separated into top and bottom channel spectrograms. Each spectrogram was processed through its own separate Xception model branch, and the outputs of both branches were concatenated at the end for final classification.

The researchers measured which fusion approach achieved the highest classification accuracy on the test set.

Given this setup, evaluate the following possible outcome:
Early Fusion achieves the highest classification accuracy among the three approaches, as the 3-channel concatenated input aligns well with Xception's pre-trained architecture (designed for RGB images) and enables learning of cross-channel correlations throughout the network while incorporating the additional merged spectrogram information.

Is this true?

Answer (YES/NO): YES